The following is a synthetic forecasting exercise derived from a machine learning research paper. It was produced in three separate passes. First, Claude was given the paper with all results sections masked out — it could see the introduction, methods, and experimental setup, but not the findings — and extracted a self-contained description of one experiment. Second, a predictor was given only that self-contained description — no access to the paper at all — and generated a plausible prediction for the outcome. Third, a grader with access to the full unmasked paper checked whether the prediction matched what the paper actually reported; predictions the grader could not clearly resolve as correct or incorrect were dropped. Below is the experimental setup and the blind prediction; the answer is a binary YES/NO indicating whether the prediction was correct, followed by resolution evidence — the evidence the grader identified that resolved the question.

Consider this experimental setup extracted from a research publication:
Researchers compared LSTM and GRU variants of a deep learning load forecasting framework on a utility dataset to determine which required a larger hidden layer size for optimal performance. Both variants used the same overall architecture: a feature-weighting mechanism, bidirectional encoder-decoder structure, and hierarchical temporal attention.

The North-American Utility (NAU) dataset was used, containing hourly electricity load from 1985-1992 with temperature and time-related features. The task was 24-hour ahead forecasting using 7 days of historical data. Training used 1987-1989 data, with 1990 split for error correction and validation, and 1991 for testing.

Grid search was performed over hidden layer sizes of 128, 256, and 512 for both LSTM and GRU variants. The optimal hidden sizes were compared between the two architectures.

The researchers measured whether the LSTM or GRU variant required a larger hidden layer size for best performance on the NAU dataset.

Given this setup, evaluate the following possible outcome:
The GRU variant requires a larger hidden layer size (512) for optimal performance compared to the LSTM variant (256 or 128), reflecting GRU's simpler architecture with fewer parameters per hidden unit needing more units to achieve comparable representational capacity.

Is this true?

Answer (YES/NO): NO